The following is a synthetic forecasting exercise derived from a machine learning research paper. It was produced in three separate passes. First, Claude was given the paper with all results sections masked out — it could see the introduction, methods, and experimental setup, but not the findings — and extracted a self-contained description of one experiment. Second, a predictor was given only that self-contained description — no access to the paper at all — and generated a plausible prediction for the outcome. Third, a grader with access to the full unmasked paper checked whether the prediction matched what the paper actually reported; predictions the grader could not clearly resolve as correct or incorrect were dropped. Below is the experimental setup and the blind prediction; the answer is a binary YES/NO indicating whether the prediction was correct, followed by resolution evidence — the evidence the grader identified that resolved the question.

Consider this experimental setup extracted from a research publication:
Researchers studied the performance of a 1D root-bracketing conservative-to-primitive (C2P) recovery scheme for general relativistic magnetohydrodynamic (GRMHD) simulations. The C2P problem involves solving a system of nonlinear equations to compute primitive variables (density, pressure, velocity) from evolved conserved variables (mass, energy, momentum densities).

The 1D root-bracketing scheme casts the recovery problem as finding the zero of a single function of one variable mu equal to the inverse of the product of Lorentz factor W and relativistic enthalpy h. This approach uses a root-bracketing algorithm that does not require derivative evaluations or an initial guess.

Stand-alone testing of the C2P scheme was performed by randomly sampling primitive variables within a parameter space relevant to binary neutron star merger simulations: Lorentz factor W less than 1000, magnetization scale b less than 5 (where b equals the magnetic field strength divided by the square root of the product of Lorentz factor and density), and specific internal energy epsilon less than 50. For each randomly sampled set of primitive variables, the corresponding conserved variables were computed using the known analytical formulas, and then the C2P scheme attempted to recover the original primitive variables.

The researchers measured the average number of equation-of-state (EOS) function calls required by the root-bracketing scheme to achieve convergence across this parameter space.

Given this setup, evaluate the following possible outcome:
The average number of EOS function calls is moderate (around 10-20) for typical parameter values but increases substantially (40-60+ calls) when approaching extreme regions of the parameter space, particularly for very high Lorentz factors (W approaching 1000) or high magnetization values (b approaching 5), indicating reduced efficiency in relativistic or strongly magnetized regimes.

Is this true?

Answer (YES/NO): NO